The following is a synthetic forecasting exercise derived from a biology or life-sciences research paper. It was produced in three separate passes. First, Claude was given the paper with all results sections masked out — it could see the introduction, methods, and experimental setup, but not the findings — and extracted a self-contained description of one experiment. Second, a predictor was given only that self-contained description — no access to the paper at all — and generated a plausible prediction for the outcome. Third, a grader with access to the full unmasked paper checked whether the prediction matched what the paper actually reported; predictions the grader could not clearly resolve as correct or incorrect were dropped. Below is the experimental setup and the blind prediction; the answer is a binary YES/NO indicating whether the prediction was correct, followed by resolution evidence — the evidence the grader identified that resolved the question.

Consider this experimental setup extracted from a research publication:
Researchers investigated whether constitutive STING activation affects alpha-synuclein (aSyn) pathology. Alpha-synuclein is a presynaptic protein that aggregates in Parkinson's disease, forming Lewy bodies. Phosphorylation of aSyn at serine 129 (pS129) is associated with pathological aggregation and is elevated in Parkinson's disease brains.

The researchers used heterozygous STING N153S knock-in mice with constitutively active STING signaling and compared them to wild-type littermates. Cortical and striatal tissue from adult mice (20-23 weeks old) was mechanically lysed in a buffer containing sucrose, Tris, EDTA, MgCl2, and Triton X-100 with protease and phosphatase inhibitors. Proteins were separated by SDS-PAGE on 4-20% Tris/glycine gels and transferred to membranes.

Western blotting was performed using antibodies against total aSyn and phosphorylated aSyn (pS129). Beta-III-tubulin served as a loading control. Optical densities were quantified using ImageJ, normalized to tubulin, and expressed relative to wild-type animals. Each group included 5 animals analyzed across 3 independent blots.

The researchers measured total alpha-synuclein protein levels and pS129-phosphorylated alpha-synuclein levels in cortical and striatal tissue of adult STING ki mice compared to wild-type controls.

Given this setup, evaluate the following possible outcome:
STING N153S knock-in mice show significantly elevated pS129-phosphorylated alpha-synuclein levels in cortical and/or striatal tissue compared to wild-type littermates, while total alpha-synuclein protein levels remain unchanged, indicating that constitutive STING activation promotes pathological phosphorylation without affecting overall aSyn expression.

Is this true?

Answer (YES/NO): NO